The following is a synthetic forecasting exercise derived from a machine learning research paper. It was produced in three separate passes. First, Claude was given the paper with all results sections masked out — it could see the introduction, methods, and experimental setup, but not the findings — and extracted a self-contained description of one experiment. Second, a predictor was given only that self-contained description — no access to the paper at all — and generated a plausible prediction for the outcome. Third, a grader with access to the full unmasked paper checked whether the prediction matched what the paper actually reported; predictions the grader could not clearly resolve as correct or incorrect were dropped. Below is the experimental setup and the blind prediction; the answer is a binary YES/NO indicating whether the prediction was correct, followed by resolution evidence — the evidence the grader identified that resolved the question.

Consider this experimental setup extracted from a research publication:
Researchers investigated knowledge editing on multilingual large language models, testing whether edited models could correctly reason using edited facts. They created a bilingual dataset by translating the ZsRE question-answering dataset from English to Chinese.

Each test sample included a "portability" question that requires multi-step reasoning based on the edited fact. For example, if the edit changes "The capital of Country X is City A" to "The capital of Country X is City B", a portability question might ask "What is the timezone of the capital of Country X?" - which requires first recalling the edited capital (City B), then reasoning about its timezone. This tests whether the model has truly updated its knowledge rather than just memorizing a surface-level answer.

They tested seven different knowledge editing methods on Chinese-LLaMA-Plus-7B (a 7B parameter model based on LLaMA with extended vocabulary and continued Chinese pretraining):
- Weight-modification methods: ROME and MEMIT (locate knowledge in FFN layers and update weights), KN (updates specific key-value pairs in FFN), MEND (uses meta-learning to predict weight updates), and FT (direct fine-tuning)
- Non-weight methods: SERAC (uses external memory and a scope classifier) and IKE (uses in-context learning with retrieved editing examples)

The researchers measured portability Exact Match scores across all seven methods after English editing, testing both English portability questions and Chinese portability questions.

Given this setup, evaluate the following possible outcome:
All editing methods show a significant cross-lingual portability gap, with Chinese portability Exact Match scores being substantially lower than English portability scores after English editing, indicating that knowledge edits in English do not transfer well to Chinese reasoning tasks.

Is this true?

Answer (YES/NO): NO